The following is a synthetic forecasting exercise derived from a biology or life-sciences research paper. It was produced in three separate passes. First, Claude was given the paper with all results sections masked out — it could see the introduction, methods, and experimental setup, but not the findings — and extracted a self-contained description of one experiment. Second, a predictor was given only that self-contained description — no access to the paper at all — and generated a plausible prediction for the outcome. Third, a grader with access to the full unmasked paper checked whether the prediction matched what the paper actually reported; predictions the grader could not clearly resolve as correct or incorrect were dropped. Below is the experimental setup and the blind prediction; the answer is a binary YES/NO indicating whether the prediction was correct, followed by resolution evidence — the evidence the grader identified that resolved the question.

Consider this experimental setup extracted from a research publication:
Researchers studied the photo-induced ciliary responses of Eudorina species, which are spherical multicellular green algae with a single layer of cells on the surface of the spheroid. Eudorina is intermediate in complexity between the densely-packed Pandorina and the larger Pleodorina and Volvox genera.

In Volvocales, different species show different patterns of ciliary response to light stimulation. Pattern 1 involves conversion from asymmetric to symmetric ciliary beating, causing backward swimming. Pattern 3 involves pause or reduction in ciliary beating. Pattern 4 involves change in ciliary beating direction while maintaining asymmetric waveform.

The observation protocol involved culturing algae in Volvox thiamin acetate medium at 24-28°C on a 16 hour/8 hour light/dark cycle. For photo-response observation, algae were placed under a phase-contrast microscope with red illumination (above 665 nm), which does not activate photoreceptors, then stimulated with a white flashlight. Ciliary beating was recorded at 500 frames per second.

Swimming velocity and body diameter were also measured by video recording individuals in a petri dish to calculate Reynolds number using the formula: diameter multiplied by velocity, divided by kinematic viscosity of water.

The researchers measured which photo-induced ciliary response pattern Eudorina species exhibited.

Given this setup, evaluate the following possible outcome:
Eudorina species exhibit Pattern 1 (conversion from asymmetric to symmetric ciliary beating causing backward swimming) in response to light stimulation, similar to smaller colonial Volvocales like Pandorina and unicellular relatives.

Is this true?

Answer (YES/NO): NO